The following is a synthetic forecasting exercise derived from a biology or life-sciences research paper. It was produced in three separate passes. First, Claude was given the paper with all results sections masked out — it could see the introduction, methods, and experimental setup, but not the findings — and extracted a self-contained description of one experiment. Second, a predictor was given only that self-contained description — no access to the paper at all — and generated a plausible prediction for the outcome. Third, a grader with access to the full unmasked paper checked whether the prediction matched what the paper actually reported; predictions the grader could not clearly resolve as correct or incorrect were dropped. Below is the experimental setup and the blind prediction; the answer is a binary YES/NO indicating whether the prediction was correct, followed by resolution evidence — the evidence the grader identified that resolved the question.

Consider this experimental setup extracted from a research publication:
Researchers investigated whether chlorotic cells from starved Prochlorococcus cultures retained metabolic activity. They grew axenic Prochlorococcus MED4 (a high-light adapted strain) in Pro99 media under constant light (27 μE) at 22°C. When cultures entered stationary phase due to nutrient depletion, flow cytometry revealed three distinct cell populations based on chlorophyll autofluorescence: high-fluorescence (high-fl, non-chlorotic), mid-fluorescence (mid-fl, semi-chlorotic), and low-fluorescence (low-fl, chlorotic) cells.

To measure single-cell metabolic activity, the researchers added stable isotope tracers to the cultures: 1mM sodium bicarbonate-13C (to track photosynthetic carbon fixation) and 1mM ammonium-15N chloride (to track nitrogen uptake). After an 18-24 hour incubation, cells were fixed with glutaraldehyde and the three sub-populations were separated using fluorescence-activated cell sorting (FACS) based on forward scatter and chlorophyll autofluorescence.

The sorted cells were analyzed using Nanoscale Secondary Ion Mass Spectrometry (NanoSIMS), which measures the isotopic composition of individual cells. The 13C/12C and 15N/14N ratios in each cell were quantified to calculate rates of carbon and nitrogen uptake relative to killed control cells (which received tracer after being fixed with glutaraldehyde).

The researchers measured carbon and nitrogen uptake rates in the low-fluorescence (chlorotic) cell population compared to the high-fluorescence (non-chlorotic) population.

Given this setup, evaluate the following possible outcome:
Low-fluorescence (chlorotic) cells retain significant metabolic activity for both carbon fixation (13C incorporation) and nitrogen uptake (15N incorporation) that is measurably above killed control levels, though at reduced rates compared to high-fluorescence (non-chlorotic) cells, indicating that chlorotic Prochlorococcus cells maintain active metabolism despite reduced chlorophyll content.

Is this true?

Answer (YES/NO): NO